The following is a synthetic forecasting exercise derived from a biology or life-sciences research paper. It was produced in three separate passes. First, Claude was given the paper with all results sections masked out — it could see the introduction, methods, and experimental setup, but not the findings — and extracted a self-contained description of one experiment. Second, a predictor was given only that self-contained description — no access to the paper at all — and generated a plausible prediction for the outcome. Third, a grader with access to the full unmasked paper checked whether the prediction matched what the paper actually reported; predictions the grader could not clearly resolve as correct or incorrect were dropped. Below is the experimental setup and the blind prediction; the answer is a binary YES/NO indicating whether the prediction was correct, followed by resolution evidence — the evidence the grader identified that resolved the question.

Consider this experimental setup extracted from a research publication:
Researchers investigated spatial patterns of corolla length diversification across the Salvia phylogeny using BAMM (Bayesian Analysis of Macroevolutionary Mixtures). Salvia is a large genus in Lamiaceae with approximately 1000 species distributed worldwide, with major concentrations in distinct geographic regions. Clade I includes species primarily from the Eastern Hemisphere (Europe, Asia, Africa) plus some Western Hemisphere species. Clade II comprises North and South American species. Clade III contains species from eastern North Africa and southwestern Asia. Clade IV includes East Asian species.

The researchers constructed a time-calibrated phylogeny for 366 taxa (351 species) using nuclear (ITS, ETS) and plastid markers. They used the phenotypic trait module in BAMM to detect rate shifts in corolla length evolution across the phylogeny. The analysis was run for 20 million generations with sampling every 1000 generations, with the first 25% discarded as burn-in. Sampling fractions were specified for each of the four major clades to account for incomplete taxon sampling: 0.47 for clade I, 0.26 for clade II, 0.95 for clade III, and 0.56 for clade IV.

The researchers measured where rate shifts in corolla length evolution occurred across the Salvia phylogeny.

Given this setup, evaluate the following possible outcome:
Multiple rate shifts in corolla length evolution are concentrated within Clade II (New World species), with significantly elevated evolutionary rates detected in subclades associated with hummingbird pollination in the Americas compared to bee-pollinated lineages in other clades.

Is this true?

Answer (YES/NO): NO